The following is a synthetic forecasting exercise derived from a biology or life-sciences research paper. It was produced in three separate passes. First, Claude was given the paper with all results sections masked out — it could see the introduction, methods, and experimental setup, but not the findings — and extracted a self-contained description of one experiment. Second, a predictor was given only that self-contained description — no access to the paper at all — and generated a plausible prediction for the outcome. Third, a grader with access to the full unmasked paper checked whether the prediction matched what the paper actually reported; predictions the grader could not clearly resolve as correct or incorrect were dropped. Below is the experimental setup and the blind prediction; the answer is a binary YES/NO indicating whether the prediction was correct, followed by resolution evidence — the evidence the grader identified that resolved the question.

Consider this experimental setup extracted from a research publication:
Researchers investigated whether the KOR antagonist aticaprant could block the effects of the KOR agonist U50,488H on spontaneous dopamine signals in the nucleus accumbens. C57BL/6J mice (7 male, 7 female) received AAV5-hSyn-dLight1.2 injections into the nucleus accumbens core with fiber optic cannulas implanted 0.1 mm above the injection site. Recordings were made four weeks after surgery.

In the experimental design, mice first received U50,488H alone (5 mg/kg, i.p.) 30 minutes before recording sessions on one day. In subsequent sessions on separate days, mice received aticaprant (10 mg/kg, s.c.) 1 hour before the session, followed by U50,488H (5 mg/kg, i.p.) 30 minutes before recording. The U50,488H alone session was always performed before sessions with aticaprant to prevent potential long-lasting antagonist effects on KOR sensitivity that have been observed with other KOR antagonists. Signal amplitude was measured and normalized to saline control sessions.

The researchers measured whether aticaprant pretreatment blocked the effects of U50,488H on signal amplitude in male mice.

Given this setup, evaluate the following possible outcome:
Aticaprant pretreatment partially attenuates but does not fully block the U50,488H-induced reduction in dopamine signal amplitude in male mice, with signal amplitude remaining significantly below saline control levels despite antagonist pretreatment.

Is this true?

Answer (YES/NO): NO